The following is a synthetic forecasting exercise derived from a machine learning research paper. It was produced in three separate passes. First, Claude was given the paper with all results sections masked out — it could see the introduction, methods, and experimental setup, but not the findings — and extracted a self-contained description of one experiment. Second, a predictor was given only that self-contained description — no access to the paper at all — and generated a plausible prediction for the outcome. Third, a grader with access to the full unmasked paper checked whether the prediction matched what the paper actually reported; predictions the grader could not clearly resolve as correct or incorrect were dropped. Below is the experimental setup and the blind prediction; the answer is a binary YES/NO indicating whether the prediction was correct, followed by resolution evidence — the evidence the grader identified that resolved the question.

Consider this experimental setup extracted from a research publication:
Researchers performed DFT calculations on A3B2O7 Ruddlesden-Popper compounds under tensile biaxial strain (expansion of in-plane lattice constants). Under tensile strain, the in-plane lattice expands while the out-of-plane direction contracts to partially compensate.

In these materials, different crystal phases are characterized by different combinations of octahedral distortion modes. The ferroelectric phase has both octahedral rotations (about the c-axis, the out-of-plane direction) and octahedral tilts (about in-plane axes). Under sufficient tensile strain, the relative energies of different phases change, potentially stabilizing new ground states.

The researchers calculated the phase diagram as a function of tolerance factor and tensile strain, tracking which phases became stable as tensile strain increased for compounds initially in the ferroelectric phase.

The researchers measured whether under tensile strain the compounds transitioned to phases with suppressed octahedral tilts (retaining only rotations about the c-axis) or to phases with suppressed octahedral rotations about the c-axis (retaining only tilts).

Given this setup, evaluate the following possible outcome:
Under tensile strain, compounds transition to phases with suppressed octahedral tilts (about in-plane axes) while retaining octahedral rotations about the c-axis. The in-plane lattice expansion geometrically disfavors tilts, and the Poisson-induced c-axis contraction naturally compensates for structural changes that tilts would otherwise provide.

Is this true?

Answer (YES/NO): NO